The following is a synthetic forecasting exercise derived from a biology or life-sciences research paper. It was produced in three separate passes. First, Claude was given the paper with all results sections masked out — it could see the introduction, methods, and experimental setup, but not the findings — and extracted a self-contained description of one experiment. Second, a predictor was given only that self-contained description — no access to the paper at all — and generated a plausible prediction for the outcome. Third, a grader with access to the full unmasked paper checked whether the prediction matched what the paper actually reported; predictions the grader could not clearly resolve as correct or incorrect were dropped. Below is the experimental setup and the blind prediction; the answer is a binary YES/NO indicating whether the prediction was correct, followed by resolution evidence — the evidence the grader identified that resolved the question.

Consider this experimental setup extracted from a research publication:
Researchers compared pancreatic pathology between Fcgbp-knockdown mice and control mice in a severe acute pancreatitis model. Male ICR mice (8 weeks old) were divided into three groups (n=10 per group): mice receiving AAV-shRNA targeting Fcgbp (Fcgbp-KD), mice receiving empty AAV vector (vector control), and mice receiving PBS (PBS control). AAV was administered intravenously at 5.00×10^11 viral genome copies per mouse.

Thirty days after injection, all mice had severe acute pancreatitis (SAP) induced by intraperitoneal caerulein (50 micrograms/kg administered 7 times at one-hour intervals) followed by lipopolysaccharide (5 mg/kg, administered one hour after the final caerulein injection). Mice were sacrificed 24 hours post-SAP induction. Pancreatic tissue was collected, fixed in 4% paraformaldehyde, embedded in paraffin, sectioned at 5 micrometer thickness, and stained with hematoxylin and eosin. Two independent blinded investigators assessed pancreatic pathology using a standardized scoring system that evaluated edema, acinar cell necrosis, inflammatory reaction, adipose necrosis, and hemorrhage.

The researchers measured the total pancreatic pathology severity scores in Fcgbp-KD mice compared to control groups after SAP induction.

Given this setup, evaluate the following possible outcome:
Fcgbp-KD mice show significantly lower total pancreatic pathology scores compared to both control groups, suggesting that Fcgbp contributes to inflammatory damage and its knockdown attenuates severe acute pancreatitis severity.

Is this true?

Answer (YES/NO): NO